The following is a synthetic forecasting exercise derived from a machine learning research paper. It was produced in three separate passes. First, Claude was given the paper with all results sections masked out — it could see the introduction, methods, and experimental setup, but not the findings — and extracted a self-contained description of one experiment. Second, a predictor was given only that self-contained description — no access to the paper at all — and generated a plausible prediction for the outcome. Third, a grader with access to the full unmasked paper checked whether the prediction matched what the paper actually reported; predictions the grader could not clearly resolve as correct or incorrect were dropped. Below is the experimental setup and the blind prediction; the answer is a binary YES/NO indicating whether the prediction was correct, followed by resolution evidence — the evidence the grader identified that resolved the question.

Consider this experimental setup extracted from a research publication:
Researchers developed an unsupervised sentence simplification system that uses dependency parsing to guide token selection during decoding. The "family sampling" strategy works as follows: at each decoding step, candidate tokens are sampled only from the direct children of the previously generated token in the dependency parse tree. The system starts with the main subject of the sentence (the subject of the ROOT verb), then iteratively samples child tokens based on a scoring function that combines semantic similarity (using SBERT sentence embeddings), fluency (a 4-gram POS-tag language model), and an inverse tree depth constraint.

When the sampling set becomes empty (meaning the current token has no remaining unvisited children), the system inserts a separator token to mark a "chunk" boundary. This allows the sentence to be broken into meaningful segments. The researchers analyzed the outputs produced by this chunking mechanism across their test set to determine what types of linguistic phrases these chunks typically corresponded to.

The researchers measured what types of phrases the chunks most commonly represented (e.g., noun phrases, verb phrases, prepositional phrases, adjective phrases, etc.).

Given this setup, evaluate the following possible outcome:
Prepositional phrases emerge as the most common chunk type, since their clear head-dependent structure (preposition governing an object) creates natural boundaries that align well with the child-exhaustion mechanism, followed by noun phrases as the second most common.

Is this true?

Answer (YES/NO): NO